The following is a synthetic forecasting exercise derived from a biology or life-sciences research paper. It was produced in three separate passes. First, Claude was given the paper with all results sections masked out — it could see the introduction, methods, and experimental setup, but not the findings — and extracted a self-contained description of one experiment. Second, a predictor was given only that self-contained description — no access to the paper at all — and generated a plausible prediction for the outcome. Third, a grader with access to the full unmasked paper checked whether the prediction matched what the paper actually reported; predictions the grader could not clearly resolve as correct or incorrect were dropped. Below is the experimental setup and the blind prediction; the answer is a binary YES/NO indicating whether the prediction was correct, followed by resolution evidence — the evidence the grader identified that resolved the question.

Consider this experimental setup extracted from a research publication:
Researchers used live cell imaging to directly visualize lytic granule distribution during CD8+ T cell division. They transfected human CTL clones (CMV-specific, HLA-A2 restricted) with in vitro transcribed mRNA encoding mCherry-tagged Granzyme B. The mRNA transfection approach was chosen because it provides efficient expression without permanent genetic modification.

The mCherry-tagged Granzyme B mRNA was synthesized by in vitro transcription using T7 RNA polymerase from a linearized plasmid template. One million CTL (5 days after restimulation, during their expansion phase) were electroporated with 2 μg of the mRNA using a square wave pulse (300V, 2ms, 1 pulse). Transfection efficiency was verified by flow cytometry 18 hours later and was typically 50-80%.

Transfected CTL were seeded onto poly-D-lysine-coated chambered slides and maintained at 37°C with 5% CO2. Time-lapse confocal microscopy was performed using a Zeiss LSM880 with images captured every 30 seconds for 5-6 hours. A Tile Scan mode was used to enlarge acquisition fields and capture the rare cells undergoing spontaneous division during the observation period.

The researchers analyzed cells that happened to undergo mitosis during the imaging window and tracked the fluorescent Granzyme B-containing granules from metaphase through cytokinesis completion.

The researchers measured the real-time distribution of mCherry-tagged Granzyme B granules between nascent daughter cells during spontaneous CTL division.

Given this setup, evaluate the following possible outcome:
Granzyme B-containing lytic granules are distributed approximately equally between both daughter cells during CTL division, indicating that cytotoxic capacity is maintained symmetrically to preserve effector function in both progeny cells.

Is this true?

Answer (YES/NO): NO